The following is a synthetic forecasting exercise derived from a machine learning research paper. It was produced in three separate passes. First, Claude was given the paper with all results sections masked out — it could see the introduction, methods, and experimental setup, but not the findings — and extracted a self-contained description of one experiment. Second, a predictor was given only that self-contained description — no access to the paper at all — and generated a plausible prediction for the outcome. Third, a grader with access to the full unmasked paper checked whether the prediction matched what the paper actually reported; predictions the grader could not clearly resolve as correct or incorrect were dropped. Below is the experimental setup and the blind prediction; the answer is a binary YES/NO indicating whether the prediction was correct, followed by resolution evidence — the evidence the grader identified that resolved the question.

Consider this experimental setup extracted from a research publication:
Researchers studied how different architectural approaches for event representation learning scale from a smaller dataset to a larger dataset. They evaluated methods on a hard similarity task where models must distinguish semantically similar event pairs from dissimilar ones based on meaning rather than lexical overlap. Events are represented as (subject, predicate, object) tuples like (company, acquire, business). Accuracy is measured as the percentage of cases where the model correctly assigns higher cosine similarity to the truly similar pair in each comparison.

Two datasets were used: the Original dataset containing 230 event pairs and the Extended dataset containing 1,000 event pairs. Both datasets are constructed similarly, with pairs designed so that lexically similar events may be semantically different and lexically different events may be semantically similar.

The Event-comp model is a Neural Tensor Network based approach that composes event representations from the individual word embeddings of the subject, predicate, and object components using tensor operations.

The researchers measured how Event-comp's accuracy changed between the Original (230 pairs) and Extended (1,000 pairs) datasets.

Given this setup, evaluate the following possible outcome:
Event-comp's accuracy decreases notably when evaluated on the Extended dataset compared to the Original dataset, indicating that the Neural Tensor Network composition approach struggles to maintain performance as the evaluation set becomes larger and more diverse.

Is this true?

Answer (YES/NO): YES